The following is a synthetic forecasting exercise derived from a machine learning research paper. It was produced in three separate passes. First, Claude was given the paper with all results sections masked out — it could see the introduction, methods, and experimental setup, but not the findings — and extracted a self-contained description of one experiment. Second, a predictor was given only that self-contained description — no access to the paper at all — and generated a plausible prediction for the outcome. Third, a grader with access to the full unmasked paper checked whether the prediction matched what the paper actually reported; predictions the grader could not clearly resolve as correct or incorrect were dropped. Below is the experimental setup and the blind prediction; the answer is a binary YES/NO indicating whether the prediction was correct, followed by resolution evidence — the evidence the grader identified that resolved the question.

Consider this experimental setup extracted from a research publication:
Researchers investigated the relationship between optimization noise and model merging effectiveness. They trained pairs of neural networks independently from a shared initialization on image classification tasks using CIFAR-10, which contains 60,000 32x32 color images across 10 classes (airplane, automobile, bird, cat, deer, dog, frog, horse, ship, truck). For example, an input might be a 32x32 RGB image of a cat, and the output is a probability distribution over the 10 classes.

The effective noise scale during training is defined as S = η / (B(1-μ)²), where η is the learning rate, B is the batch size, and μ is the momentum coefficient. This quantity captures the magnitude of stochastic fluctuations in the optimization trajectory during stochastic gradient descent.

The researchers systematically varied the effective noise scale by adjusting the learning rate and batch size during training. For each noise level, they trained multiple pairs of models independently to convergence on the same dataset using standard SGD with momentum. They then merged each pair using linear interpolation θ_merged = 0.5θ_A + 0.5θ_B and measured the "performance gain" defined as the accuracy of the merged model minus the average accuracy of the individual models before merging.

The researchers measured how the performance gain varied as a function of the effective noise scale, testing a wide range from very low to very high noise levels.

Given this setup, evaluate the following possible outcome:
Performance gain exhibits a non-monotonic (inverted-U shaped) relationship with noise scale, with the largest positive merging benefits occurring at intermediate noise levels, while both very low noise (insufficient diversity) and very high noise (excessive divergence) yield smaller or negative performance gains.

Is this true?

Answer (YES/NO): YES